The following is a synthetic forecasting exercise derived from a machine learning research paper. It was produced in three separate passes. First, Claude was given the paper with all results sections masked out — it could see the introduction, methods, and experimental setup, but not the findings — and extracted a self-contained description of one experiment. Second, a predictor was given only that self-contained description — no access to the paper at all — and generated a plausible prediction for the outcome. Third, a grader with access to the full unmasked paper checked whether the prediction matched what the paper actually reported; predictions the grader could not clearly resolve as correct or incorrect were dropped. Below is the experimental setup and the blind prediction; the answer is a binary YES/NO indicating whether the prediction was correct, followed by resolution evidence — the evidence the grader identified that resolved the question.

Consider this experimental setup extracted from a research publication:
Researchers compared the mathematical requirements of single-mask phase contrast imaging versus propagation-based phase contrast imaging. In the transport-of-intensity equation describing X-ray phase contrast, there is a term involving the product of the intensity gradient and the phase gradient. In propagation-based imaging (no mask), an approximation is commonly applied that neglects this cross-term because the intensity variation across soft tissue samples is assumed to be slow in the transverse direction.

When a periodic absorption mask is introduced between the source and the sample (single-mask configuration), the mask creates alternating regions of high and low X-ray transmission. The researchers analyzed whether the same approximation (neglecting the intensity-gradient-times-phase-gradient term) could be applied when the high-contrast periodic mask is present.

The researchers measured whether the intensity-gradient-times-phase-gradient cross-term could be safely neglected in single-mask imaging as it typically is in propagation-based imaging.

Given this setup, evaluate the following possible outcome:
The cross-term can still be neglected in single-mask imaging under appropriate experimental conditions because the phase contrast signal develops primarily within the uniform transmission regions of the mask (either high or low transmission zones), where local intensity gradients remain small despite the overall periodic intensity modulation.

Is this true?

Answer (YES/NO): NO